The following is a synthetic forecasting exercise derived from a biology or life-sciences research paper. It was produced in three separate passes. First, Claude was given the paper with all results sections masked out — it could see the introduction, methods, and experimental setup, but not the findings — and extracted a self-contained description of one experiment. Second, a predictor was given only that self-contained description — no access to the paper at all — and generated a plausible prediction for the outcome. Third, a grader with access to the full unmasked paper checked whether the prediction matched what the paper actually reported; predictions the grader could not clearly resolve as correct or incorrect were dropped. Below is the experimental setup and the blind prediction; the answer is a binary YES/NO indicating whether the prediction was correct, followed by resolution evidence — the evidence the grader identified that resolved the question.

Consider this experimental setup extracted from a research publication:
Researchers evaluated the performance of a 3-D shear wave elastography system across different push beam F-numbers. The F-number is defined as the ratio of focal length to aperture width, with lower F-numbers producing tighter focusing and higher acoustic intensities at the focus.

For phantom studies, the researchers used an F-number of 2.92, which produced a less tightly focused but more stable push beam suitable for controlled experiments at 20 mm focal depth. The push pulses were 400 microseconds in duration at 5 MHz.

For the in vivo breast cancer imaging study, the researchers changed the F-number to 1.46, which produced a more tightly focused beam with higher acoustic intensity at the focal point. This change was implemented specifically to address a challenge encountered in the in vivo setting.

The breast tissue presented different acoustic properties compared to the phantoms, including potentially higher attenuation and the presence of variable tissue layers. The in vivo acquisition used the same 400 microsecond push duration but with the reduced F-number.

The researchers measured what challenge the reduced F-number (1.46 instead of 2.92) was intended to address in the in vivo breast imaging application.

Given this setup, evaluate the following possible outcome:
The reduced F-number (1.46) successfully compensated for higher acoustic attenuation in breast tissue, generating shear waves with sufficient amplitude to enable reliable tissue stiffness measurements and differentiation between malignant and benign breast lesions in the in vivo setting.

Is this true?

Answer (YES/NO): NO